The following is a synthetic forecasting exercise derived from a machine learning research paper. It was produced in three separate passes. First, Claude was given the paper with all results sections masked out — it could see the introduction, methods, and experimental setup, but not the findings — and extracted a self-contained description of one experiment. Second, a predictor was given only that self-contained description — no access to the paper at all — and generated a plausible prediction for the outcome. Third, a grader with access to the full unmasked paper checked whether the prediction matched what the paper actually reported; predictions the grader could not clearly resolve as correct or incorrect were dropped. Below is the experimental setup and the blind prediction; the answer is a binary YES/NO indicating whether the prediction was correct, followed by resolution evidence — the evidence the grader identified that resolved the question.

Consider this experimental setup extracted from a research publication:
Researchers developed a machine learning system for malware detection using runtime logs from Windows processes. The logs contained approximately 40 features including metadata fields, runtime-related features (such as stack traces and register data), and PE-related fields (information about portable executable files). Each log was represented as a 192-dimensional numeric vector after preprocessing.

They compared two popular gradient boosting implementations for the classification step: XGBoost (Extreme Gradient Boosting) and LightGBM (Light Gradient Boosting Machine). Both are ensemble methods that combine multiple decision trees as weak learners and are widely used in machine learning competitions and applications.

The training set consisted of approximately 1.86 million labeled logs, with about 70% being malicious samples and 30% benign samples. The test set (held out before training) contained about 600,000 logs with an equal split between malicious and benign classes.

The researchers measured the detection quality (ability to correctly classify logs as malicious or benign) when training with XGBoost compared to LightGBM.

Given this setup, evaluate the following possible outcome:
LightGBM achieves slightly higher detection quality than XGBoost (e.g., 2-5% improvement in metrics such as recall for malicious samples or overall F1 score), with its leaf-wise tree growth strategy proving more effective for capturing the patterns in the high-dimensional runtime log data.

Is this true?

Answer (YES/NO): NO